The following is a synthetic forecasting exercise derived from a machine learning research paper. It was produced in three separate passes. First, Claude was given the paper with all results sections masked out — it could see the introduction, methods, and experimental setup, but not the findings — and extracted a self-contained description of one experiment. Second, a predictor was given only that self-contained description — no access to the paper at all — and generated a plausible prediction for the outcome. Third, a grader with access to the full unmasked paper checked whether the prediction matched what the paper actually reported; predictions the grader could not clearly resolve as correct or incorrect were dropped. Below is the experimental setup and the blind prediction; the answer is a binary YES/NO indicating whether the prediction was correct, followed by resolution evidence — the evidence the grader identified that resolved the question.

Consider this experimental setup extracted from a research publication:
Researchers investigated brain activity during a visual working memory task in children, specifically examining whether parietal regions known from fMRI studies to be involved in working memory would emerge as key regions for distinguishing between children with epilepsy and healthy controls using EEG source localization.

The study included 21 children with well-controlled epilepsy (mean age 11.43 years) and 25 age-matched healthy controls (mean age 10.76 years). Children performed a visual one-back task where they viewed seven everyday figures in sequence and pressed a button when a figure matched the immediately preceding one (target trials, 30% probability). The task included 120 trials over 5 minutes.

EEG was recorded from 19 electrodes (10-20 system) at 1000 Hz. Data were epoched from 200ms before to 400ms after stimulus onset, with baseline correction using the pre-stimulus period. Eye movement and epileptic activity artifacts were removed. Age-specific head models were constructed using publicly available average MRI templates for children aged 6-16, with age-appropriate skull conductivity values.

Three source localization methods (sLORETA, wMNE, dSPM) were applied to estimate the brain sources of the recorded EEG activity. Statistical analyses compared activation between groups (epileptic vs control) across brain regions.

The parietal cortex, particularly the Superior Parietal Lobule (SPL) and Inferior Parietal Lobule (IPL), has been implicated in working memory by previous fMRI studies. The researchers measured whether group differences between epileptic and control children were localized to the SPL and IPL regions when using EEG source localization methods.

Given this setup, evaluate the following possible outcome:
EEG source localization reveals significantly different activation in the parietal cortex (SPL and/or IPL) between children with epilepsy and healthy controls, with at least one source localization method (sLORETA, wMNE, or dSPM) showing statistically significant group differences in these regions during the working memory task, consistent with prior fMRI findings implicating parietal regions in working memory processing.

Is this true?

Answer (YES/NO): YES